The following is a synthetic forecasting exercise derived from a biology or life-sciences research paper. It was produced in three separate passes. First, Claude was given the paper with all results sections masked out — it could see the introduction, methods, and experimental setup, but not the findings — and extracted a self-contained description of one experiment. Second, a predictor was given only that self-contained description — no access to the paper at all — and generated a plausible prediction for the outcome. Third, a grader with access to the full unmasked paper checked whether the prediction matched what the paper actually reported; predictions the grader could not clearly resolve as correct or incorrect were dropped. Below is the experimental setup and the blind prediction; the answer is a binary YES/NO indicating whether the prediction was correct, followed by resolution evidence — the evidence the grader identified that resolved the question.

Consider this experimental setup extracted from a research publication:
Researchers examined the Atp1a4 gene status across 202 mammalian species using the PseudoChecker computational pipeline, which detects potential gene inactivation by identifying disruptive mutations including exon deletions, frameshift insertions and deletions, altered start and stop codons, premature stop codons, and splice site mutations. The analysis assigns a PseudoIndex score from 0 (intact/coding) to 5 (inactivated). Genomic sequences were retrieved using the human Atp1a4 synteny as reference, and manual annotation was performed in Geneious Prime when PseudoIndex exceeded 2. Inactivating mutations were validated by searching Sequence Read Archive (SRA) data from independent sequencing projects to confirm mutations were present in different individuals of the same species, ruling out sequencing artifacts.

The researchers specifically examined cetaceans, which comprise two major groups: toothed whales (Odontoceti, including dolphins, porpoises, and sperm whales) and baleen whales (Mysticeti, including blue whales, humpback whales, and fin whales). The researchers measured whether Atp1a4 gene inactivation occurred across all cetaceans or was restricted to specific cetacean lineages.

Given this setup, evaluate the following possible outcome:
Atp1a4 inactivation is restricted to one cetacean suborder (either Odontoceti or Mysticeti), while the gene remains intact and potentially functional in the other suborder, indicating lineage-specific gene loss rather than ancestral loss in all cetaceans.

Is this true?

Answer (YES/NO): NO